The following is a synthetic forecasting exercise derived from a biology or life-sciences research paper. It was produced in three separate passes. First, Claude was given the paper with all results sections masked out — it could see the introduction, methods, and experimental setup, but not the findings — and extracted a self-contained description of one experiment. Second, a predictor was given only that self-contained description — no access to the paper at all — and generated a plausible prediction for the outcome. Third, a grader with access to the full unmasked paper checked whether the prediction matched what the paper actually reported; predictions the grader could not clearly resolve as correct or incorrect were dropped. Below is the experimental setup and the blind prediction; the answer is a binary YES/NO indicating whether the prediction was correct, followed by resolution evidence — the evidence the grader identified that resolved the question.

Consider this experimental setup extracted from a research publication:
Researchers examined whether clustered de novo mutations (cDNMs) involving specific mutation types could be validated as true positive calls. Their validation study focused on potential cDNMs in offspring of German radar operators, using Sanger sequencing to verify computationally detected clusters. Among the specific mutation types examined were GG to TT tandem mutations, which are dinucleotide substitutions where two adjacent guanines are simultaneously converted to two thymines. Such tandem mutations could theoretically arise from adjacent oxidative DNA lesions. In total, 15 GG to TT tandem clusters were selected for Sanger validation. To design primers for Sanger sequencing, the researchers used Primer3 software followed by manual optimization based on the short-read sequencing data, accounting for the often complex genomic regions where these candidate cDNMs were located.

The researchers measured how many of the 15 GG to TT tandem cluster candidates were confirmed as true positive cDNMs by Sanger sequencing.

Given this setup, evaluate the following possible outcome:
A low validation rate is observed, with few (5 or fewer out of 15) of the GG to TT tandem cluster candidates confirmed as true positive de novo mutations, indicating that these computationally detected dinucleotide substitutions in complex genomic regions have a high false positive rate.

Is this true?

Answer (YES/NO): YES